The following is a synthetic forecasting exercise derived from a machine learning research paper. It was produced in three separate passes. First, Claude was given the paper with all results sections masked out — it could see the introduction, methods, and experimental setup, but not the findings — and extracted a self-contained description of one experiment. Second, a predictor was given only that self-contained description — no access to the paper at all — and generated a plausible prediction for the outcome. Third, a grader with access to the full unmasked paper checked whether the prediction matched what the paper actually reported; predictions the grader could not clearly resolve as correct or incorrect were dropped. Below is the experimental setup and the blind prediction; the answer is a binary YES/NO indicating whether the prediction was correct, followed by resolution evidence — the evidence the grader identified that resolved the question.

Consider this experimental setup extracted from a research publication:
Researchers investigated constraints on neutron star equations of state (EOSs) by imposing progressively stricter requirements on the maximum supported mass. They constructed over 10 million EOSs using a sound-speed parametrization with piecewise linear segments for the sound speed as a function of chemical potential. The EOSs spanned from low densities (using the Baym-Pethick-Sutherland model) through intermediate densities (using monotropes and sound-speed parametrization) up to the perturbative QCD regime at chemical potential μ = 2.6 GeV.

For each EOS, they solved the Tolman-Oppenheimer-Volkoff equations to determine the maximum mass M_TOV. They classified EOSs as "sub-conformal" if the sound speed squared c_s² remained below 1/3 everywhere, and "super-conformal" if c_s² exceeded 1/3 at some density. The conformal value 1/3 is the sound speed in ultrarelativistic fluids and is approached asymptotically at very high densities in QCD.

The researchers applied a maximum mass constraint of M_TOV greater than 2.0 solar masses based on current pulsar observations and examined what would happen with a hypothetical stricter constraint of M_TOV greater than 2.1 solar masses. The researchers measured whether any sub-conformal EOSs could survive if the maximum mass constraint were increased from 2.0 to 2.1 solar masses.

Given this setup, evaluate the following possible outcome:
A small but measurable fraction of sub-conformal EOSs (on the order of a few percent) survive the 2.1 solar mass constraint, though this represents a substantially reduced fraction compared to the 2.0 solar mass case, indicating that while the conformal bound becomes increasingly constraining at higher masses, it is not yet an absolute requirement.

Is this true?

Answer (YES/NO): NO